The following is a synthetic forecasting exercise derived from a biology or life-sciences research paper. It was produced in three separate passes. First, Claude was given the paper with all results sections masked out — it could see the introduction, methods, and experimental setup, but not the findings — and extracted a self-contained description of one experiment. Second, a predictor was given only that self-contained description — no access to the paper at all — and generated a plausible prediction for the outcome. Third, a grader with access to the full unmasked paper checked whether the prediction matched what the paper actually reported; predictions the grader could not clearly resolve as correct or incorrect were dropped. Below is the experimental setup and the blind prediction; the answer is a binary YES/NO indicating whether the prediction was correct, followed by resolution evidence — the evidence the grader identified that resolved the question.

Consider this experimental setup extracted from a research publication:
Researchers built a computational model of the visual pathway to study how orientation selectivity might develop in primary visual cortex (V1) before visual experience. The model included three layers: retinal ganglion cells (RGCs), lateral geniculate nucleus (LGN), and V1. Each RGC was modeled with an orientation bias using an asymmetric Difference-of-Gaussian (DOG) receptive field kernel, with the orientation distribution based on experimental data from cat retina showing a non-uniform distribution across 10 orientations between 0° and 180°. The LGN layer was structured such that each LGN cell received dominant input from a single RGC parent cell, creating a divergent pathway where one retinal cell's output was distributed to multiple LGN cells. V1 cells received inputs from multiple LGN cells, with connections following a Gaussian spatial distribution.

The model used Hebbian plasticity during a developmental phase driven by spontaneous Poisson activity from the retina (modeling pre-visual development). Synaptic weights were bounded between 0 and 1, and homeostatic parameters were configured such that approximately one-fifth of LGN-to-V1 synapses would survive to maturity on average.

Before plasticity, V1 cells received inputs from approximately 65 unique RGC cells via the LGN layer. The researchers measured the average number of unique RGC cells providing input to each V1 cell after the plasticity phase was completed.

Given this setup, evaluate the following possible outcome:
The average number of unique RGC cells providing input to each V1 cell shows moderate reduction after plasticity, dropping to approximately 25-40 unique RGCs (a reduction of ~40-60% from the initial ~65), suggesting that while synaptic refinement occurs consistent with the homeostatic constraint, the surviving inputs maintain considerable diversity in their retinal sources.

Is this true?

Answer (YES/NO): NO